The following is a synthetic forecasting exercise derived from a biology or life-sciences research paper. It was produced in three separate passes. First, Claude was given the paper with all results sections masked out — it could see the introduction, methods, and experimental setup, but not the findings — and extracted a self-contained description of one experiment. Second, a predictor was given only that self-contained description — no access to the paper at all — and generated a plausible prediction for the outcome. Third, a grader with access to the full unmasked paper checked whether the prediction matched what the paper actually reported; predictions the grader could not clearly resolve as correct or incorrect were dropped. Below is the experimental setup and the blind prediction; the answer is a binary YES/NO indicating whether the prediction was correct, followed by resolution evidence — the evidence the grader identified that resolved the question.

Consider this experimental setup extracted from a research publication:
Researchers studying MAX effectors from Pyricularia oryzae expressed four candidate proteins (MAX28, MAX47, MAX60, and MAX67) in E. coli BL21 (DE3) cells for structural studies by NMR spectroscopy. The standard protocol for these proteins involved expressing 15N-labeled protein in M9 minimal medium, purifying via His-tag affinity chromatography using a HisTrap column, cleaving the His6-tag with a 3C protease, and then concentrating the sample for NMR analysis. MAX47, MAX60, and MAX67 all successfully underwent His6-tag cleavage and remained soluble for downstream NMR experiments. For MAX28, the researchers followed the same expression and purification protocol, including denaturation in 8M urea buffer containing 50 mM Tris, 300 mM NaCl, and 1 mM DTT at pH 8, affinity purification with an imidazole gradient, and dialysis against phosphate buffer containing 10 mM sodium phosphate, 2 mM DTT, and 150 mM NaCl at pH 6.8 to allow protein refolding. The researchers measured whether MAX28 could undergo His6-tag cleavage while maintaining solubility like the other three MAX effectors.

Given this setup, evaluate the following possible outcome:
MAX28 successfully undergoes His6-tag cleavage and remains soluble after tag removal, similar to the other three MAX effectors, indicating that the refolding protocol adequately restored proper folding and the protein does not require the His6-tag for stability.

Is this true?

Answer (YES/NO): NO